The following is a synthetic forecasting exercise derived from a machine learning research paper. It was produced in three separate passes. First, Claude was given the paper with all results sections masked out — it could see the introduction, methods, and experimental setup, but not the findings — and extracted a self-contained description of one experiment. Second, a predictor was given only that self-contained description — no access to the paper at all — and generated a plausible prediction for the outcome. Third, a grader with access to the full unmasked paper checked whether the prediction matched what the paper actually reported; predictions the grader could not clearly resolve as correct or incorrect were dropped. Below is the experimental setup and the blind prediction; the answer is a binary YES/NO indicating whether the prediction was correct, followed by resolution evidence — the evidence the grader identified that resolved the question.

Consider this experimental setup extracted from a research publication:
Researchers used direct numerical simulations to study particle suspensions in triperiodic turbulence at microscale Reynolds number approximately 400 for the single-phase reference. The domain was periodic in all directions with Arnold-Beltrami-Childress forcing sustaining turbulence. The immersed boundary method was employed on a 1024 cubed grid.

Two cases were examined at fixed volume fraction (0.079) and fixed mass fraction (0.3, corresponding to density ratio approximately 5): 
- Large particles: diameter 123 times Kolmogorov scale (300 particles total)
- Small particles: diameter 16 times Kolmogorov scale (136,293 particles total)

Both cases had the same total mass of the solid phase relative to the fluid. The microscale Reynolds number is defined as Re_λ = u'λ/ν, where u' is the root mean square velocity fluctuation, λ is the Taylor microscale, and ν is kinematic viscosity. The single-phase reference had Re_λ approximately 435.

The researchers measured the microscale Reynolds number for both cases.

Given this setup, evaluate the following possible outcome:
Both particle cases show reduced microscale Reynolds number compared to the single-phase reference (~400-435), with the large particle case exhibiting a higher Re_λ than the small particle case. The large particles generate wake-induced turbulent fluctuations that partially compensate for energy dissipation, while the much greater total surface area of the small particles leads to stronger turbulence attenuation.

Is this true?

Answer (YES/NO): YES